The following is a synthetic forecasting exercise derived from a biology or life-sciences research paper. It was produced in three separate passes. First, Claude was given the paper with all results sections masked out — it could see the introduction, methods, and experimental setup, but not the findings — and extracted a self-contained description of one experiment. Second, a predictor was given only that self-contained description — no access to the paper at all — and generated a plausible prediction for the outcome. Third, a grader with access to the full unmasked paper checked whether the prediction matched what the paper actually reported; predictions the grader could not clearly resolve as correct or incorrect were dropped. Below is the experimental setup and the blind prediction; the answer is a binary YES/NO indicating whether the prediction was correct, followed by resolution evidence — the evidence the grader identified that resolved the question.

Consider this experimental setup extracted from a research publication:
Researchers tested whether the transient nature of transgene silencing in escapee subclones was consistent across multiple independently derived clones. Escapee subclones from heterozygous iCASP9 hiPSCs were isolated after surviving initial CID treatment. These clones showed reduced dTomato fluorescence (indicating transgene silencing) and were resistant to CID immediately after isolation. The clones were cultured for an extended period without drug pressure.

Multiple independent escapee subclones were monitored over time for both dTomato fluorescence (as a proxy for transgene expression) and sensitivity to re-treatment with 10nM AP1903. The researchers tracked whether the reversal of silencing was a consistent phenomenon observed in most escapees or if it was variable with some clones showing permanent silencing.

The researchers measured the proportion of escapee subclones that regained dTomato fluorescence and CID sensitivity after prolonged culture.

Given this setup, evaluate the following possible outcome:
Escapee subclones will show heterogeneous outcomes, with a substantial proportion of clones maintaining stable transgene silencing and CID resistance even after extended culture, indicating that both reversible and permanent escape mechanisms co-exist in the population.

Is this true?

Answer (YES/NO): NO